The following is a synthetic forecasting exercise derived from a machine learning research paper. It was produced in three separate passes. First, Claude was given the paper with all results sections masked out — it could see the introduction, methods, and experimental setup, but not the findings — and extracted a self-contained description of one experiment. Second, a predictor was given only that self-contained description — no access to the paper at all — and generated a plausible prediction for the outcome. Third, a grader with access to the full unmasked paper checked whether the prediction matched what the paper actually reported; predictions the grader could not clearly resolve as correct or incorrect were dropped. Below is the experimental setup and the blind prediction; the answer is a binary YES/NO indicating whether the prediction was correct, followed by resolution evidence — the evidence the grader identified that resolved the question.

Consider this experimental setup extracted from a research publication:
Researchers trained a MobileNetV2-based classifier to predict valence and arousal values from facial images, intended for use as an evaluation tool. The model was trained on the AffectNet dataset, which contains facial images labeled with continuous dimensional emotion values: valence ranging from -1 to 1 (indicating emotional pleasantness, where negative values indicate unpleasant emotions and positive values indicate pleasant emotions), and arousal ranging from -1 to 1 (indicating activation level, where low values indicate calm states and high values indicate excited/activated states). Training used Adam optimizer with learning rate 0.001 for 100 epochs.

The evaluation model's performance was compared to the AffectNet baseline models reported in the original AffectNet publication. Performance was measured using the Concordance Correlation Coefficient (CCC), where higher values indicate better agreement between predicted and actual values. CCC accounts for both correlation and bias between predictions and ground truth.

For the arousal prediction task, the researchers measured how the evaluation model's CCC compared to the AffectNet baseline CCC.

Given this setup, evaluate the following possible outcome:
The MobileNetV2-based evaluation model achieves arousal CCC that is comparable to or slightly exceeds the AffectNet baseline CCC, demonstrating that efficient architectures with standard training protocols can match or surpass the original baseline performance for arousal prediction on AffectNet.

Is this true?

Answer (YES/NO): NO